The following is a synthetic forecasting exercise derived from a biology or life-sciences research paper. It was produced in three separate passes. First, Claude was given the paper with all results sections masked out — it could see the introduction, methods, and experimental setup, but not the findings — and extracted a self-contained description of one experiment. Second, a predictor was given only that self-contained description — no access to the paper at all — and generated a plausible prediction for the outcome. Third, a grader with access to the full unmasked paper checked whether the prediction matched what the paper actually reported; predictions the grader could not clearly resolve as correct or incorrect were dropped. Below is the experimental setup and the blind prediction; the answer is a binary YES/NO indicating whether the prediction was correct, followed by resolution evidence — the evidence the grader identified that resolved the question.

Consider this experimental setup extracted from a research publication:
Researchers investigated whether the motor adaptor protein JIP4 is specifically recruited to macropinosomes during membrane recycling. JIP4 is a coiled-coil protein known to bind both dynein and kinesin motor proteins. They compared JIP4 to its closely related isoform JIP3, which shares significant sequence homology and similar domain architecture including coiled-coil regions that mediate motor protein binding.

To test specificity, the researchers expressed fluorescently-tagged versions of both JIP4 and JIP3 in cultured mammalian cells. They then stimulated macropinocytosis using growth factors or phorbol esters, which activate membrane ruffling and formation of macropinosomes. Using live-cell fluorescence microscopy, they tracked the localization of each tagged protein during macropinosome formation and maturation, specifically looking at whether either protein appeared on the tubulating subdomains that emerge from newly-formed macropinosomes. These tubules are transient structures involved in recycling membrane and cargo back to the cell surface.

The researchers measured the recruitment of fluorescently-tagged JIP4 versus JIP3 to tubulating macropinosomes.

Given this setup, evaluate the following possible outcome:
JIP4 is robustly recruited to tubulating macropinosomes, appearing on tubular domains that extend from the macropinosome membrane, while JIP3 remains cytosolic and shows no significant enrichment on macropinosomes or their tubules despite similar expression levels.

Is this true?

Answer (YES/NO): YES